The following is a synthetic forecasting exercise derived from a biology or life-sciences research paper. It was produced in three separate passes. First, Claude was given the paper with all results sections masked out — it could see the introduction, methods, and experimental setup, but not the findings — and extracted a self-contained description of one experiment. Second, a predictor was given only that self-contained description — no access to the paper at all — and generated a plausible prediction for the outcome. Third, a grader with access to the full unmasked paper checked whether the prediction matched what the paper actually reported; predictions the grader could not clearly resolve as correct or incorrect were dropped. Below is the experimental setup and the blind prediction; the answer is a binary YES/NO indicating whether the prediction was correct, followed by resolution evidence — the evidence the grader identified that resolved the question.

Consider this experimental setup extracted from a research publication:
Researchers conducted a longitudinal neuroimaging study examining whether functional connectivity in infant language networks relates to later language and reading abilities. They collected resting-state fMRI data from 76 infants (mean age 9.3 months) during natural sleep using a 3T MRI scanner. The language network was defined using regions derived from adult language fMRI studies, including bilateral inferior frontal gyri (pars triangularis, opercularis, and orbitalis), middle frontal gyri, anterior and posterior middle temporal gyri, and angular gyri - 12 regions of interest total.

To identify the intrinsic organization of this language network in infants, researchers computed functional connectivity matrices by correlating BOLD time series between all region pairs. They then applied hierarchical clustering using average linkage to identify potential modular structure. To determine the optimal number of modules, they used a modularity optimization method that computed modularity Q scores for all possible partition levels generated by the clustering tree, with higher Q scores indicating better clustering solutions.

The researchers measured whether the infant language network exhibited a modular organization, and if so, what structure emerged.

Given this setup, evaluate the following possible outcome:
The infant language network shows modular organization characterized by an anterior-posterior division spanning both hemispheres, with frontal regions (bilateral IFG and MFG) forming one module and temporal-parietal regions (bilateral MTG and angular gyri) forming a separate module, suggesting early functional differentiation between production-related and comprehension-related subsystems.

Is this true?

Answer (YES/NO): NO